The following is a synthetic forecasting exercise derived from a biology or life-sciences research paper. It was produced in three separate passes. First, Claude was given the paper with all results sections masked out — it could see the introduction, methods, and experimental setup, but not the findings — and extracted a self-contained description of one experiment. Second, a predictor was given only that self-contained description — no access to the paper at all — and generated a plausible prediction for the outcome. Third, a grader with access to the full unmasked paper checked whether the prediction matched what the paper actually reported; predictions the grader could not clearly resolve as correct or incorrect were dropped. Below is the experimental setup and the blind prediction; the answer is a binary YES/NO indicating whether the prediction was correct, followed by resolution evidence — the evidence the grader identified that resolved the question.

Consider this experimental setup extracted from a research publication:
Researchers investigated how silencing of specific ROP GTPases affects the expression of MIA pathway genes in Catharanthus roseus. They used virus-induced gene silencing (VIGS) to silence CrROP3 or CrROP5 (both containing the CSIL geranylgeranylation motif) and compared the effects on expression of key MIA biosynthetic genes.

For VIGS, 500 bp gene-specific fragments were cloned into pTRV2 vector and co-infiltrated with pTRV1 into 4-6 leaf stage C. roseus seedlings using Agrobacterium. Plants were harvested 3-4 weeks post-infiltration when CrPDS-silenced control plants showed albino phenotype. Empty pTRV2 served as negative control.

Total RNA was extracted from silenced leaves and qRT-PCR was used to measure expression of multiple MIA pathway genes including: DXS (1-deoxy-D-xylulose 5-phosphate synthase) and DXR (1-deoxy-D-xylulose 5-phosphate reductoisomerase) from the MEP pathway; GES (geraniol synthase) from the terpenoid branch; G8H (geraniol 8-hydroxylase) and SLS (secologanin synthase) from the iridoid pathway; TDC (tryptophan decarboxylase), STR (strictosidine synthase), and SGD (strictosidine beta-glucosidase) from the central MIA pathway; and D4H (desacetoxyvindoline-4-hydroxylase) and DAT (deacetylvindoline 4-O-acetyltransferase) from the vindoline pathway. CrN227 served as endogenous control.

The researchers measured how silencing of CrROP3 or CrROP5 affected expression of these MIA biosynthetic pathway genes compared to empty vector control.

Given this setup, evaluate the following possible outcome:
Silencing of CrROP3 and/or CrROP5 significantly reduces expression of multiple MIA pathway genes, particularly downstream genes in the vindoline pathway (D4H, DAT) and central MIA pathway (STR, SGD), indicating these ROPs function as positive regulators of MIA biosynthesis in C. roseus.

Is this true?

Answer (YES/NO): NO